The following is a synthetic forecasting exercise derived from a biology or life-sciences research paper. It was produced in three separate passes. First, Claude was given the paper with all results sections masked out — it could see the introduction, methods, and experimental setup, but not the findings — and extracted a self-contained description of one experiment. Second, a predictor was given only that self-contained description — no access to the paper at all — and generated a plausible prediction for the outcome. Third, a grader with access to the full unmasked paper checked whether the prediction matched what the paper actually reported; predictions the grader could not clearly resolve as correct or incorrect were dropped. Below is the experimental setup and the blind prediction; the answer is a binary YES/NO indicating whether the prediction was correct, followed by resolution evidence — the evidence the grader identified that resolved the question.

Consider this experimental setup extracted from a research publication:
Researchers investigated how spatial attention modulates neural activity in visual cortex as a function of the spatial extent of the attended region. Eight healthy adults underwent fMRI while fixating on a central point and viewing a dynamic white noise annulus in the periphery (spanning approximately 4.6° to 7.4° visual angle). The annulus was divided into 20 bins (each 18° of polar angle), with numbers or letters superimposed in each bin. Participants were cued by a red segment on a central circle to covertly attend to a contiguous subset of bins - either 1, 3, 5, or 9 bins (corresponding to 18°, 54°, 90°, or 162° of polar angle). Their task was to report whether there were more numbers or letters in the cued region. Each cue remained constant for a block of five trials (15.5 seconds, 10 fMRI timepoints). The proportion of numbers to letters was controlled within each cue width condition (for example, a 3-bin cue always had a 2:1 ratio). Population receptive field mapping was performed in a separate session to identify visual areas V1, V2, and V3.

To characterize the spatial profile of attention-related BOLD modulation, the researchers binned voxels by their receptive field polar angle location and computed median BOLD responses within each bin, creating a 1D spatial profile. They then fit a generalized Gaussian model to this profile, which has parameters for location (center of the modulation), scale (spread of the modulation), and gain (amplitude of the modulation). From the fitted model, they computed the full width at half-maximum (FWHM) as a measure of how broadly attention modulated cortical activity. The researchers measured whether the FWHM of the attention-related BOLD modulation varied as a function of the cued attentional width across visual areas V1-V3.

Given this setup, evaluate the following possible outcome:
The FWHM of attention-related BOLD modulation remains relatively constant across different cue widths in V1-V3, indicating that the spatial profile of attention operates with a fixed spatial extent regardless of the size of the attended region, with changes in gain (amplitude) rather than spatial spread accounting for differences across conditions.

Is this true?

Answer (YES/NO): NO